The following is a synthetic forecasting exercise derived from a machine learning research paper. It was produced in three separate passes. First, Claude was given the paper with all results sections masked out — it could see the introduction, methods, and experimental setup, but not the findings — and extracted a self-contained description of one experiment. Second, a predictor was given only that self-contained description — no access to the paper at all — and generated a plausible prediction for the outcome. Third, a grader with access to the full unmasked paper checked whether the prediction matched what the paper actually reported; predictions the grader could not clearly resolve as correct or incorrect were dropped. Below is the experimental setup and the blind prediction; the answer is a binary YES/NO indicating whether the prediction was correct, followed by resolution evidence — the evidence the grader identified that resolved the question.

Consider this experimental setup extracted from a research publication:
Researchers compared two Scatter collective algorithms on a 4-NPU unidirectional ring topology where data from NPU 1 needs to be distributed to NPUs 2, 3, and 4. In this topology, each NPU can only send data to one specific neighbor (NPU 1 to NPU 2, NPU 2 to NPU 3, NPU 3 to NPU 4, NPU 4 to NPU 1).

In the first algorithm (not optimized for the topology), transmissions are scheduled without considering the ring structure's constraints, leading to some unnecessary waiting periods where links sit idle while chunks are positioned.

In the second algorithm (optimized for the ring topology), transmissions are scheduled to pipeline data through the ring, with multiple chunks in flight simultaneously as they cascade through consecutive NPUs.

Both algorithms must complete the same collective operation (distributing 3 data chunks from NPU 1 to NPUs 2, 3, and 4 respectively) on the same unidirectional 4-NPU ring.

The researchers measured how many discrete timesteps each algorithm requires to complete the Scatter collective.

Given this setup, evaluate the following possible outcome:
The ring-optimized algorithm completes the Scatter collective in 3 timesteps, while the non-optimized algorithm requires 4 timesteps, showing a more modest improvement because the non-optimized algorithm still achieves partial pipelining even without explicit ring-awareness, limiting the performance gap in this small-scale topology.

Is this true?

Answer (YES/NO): NO